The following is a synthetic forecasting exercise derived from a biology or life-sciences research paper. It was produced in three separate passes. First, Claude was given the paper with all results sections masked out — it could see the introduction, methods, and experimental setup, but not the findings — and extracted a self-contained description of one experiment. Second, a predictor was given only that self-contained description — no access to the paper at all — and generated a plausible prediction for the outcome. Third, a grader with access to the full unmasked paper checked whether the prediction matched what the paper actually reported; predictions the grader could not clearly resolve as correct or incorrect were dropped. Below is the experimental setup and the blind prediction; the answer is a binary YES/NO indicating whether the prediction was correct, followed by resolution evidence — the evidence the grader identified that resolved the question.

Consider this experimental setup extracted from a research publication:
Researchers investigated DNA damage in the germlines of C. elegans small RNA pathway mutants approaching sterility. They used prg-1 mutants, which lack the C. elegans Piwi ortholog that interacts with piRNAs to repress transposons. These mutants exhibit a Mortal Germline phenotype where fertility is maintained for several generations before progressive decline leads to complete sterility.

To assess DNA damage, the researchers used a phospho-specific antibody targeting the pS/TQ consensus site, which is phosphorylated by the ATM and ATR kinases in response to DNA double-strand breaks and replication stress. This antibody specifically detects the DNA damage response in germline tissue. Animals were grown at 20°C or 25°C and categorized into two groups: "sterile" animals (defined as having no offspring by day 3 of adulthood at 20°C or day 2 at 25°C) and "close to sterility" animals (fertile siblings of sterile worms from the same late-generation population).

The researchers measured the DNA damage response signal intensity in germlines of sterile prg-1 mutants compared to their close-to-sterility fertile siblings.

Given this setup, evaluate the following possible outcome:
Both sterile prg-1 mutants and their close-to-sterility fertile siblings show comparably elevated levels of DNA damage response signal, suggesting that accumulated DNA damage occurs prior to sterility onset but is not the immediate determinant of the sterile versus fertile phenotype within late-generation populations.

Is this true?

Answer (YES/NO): NO